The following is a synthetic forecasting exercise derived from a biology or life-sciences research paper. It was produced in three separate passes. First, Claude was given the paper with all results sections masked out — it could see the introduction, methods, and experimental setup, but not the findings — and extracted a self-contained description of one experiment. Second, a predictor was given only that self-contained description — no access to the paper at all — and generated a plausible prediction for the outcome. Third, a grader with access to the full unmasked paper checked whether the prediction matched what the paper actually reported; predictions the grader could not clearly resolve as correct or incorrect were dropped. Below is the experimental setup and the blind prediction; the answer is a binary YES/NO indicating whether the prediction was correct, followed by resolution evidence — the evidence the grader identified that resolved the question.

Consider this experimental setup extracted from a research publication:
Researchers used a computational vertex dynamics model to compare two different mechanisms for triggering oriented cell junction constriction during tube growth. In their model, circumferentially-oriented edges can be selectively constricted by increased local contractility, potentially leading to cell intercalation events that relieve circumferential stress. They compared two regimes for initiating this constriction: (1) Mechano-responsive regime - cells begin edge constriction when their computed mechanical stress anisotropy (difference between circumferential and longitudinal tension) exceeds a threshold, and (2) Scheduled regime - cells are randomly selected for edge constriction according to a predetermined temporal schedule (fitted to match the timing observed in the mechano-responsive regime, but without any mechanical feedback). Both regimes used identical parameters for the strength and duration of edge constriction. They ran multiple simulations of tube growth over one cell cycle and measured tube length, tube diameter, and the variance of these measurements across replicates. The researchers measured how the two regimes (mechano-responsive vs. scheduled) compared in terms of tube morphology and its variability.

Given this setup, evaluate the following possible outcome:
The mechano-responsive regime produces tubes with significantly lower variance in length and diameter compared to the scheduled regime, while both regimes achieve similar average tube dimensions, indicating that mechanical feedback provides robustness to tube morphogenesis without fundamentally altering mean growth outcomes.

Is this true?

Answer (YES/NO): YES